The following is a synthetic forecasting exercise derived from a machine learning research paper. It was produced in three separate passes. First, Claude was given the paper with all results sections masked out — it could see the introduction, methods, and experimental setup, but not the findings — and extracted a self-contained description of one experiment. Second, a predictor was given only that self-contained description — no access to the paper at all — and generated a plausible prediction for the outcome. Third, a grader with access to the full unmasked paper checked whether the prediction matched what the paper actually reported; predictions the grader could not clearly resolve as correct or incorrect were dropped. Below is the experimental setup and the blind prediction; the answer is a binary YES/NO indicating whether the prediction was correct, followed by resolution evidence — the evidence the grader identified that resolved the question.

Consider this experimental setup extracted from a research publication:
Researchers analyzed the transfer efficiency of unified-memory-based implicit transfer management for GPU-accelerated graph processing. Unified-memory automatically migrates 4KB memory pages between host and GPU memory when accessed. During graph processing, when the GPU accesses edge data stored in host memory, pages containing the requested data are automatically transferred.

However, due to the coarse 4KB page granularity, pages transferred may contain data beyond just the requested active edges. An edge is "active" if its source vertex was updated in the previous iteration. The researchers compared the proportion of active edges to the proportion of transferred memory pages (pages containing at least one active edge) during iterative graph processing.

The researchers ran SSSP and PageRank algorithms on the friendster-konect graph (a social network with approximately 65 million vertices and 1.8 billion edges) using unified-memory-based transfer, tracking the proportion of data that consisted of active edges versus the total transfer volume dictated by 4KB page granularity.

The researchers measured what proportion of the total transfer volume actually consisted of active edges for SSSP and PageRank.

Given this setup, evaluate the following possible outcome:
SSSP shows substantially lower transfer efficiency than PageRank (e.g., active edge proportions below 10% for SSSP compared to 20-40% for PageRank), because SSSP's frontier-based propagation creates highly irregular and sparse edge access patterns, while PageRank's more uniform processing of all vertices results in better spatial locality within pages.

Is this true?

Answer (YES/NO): NO